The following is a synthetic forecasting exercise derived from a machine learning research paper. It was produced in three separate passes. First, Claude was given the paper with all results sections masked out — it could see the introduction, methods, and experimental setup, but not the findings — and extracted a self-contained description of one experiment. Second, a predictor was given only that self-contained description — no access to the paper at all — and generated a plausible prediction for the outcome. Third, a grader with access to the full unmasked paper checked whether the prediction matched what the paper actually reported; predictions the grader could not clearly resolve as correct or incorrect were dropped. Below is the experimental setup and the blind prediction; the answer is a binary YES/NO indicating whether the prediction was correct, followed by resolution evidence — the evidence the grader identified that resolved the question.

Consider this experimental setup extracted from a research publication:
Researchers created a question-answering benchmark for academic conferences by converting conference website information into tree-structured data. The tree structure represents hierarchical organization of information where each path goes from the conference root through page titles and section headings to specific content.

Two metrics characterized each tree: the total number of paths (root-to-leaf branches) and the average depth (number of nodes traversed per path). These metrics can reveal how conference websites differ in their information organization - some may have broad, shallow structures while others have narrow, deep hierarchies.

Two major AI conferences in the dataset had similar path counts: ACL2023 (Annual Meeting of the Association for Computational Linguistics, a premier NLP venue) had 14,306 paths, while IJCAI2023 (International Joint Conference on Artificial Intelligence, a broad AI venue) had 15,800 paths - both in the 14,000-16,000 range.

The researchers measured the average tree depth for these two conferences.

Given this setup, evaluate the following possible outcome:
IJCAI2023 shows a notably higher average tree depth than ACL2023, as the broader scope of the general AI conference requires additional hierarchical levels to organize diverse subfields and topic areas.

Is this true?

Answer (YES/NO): NO